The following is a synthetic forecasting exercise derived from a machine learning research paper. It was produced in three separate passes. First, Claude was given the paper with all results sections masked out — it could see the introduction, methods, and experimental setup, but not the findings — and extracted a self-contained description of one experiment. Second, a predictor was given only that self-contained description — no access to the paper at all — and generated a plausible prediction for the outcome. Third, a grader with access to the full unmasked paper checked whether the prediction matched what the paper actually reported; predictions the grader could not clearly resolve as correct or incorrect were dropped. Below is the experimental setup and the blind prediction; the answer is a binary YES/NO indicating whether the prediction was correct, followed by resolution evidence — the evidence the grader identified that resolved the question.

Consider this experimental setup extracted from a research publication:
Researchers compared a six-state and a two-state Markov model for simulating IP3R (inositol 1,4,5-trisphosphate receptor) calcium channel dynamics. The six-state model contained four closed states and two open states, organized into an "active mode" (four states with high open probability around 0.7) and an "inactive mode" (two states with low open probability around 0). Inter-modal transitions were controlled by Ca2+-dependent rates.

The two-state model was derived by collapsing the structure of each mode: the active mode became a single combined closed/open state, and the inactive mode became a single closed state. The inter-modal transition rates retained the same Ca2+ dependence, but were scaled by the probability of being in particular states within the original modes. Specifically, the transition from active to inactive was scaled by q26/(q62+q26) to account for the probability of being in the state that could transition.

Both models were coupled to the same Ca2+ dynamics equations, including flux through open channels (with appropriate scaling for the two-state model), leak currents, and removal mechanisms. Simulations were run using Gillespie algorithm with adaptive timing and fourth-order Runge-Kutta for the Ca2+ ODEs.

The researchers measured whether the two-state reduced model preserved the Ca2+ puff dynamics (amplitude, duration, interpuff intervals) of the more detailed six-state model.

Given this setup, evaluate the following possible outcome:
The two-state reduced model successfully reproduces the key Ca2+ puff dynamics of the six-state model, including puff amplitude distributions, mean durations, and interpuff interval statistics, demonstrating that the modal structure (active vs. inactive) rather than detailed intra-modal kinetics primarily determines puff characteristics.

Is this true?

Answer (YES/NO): NO